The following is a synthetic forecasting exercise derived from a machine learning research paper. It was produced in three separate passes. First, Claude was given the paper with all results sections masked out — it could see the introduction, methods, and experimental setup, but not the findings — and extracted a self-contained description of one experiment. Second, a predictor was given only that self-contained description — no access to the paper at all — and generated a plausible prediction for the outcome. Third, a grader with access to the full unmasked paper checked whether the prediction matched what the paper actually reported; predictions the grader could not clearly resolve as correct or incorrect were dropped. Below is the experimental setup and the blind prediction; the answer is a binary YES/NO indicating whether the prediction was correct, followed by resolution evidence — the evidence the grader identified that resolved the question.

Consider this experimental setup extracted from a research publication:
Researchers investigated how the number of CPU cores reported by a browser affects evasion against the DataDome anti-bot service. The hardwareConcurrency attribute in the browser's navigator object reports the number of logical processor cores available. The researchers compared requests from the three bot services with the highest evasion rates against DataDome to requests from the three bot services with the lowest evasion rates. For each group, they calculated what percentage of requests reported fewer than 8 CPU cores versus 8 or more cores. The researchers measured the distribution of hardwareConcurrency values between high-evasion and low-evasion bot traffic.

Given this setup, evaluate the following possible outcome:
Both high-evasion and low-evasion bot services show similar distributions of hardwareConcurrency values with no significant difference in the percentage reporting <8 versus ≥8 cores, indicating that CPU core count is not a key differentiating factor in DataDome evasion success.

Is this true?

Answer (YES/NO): NO